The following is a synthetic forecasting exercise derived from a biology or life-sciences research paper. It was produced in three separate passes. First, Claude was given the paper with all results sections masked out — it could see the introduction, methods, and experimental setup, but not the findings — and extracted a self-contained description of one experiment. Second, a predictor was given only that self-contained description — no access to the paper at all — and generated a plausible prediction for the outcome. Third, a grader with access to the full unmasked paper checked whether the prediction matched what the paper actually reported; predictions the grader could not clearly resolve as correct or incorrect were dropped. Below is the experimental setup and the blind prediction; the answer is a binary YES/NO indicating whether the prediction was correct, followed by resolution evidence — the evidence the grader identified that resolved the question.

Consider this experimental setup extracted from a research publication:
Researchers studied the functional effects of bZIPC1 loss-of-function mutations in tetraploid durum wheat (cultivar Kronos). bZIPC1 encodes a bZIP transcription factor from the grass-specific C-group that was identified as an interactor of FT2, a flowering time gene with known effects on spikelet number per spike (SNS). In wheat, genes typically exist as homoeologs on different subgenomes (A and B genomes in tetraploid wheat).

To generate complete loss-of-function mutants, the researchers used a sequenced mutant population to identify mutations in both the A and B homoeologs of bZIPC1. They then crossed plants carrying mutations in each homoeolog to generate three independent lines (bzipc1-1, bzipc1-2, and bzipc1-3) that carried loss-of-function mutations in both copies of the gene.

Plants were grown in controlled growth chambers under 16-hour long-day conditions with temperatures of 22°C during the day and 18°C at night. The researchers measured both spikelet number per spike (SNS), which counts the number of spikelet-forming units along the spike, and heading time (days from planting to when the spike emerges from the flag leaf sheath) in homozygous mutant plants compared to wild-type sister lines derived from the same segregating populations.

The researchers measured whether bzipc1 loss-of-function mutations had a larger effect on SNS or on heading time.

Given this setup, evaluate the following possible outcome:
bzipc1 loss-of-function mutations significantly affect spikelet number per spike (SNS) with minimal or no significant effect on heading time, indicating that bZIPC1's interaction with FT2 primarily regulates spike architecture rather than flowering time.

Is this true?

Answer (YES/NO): YES